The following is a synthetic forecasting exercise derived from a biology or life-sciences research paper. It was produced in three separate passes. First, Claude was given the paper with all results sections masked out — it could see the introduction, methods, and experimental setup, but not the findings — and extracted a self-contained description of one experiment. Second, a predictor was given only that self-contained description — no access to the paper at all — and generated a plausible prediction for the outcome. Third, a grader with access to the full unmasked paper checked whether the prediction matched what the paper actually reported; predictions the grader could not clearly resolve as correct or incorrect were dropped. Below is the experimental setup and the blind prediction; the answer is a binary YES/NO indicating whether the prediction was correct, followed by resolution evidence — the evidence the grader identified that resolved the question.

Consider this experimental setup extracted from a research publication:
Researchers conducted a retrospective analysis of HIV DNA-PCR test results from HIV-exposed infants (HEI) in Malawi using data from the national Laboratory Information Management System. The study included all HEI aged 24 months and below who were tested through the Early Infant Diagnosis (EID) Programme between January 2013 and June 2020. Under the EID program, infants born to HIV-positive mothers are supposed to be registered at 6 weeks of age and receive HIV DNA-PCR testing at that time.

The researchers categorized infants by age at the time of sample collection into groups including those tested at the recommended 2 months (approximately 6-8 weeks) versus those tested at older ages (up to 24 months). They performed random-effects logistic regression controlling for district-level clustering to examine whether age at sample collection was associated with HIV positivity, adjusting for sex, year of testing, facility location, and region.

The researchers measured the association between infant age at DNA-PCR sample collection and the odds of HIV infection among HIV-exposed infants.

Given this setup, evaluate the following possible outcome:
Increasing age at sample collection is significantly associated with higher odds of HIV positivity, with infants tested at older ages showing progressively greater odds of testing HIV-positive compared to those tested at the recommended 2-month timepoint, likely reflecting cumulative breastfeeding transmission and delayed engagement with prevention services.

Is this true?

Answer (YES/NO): YES